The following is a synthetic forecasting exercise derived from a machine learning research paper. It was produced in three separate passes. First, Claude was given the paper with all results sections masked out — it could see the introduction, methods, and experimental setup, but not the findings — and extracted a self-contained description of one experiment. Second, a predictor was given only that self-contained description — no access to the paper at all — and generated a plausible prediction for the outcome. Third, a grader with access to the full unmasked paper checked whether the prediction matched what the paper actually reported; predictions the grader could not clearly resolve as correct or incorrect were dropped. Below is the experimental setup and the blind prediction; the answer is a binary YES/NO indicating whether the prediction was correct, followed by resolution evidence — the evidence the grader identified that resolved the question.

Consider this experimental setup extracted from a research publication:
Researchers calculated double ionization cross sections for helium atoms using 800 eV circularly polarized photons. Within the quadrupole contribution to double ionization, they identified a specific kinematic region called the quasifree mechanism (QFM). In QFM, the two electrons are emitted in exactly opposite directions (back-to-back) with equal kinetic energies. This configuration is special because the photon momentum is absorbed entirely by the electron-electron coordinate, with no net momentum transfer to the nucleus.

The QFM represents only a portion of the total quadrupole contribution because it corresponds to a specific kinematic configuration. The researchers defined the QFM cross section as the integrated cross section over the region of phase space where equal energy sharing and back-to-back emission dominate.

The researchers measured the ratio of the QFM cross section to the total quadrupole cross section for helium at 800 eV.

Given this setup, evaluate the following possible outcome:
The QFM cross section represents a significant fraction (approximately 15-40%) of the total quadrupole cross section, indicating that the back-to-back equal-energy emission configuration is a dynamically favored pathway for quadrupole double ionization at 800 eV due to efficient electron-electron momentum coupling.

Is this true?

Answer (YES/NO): YES